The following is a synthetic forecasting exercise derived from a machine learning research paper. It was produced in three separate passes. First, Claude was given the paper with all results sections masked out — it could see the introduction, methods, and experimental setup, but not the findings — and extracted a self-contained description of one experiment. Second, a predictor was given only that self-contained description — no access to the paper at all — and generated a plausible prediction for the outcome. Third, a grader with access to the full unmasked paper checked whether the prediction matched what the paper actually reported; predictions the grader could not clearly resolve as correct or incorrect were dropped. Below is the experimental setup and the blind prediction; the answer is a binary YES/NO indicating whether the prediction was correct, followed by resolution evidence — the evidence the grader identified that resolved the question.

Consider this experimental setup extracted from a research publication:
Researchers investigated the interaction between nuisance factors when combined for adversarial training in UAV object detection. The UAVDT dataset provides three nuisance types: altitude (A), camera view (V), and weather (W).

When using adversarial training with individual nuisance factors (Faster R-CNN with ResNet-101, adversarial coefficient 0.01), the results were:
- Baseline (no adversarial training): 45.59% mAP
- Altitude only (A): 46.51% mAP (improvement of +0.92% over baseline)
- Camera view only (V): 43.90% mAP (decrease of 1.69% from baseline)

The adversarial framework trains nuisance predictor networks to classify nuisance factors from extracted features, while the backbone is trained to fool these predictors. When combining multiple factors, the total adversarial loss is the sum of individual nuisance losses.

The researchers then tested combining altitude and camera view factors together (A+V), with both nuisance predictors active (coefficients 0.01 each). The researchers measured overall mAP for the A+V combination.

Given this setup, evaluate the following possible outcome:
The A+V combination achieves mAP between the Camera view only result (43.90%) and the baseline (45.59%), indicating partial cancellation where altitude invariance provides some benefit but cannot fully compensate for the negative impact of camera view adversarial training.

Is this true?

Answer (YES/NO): NO